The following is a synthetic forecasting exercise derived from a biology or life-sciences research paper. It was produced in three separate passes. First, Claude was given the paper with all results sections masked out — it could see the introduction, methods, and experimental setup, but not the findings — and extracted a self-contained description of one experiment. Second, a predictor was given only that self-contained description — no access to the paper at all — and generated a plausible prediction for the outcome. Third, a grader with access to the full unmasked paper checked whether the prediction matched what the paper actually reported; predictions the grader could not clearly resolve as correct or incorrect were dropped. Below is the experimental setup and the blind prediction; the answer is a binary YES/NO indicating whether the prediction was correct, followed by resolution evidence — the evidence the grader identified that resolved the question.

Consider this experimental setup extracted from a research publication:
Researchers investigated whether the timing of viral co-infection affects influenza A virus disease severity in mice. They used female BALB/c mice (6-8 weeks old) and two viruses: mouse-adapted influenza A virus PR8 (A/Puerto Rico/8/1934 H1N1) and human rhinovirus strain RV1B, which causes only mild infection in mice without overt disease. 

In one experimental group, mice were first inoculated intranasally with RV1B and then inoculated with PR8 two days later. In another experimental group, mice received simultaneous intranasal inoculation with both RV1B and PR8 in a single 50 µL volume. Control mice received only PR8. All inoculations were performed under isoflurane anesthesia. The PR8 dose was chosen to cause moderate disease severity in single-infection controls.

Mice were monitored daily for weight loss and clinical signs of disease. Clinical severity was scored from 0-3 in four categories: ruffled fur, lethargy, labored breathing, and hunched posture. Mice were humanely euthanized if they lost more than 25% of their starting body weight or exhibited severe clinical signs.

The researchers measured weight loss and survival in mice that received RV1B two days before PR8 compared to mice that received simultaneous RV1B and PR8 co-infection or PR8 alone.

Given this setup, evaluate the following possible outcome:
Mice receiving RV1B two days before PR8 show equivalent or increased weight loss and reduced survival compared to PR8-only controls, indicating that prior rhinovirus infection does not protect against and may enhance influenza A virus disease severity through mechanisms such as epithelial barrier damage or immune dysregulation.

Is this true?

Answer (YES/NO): NO